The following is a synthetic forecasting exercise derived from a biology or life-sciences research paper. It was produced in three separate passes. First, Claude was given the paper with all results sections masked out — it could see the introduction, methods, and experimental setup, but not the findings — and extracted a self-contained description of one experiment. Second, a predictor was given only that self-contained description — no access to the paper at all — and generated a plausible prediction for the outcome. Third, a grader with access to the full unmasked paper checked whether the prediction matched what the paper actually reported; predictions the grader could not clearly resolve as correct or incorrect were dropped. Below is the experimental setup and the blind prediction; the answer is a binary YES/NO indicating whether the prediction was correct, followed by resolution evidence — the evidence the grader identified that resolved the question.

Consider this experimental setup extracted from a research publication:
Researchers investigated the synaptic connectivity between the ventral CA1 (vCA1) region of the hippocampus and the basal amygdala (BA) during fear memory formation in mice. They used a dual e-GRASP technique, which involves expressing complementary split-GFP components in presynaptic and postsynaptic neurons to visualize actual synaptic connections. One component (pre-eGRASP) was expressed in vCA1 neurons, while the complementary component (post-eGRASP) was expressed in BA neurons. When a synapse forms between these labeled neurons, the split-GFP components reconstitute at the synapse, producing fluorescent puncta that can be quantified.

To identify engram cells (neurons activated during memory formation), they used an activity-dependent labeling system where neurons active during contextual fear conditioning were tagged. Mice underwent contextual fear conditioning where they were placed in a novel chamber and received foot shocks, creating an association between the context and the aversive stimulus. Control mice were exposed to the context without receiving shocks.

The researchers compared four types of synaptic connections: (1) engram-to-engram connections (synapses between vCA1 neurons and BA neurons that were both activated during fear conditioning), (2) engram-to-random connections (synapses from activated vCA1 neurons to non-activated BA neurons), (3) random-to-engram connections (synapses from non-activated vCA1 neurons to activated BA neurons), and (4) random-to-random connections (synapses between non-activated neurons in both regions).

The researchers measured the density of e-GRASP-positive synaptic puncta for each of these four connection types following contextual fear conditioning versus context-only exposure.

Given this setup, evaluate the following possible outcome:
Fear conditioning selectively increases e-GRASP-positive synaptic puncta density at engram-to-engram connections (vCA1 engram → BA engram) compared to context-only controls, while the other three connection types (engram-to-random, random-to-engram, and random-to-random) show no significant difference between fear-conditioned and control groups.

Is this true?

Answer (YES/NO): NO